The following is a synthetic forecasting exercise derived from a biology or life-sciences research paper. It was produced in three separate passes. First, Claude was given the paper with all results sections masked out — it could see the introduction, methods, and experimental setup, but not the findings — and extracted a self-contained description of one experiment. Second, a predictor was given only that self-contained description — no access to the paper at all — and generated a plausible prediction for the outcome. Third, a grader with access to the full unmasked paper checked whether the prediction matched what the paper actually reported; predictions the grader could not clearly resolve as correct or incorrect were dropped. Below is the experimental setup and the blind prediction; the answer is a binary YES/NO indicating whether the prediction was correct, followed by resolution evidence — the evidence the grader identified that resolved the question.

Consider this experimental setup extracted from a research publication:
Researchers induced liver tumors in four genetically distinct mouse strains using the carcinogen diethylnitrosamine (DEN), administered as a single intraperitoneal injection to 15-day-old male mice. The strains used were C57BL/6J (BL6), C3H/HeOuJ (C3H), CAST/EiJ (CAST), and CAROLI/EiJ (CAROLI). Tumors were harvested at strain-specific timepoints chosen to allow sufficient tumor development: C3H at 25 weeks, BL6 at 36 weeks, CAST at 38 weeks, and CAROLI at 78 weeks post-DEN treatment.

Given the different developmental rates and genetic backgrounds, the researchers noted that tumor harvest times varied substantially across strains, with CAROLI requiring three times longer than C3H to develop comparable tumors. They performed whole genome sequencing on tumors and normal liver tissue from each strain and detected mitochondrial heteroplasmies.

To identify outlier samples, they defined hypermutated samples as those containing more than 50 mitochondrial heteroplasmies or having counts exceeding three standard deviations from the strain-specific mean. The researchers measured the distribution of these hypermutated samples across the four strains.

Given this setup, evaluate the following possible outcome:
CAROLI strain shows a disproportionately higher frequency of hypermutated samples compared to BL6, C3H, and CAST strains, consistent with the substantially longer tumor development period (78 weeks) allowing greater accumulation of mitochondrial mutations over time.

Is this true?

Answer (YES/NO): NO